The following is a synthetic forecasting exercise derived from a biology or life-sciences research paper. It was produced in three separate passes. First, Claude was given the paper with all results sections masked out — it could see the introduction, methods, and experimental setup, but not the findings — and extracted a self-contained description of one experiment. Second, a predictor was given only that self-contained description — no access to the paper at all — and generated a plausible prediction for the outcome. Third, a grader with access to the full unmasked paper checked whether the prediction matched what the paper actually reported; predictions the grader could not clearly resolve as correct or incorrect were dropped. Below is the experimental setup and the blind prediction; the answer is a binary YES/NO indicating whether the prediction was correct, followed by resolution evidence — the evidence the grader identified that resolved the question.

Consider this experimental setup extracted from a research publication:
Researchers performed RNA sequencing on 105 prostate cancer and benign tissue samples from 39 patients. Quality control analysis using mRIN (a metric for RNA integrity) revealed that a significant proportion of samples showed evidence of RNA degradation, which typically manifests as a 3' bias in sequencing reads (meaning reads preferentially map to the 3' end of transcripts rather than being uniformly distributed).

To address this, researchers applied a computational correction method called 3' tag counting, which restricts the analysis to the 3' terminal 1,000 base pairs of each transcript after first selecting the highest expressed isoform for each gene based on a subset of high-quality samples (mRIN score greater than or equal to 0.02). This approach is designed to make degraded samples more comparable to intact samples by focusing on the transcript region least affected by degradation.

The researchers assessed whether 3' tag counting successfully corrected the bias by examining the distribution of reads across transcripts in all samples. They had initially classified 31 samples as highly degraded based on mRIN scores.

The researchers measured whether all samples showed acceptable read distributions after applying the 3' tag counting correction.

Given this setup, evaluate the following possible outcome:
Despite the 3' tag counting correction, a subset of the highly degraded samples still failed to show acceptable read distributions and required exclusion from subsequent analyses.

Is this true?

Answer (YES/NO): YES